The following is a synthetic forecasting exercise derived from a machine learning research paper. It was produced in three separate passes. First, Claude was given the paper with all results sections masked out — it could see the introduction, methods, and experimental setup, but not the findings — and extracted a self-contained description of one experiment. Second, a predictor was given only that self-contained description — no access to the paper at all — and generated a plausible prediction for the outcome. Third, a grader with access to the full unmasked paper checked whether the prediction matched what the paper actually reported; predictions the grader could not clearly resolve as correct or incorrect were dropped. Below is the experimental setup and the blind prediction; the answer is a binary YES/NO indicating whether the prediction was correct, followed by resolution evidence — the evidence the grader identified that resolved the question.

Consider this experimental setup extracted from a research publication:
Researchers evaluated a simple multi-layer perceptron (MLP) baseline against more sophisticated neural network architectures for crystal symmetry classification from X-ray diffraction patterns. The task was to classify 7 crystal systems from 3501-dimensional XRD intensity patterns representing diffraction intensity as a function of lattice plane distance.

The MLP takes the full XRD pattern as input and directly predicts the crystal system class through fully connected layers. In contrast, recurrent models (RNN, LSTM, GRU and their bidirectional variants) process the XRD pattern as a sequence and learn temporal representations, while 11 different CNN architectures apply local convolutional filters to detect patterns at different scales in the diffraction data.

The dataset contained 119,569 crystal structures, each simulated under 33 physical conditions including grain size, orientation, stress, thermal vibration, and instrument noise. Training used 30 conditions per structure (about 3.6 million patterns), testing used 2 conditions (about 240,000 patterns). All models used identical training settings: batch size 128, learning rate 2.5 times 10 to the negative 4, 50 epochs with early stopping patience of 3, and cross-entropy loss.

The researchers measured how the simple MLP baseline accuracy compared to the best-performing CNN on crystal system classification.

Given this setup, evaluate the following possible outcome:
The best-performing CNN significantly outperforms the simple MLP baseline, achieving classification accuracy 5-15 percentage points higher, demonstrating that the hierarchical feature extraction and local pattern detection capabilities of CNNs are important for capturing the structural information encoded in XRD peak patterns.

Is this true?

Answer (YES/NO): NO